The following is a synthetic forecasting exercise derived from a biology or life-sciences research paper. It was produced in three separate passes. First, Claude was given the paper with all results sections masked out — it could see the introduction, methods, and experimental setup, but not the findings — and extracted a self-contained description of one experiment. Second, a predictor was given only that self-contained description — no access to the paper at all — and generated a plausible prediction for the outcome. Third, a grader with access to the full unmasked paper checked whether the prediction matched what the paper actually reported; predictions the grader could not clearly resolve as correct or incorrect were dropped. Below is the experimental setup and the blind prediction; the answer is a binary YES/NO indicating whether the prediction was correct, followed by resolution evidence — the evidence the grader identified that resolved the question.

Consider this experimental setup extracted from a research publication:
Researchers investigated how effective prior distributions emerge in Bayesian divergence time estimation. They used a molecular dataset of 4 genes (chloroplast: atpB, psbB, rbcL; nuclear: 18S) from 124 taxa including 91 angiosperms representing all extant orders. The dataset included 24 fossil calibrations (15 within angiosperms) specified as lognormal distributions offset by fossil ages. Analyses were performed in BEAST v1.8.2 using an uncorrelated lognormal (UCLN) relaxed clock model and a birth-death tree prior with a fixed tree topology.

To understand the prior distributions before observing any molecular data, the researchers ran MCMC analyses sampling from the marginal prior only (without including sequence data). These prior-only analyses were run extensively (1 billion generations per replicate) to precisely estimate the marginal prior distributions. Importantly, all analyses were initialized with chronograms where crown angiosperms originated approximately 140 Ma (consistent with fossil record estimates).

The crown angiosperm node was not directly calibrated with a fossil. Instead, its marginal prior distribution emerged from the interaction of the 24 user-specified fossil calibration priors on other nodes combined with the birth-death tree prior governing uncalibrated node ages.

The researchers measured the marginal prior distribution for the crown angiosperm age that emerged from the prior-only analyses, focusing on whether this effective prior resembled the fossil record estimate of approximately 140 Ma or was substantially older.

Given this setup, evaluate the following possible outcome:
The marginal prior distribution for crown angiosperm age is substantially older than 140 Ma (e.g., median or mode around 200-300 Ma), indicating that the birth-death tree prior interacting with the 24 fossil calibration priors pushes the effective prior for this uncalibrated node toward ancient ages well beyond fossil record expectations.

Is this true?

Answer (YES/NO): YES